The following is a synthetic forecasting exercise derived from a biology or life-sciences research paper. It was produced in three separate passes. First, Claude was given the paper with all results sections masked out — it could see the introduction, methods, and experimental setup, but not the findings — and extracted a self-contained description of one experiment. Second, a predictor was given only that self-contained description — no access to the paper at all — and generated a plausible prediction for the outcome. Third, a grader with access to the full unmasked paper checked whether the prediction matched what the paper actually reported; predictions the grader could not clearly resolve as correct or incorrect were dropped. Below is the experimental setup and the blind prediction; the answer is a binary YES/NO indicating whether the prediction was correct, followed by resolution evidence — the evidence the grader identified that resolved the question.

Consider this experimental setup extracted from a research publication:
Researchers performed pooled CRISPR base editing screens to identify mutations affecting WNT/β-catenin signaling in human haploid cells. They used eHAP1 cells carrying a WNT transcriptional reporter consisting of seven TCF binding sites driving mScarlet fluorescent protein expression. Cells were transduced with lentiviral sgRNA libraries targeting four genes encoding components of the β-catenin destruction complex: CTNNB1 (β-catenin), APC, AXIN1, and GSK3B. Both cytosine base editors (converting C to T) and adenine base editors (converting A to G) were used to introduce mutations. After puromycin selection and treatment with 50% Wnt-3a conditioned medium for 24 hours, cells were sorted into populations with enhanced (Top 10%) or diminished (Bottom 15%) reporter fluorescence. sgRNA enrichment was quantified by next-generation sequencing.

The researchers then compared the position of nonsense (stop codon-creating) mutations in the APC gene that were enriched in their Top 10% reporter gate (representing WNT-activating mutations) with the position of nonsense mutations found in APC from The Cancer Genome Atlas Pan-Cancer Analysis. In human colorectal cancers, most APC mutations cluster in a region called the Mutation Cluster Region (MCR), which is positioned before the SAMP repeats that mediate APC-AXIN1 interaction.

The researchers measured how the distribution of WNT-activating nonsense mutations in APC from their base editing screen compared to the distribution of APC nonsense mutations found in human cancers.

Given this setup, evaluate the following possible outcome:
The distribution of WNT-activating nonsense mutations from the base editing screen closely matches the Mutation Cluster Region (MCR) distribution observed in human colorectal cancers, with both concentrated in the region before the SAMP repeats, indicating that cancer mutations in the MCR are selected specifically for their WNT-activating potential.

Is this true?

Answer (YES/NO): YES